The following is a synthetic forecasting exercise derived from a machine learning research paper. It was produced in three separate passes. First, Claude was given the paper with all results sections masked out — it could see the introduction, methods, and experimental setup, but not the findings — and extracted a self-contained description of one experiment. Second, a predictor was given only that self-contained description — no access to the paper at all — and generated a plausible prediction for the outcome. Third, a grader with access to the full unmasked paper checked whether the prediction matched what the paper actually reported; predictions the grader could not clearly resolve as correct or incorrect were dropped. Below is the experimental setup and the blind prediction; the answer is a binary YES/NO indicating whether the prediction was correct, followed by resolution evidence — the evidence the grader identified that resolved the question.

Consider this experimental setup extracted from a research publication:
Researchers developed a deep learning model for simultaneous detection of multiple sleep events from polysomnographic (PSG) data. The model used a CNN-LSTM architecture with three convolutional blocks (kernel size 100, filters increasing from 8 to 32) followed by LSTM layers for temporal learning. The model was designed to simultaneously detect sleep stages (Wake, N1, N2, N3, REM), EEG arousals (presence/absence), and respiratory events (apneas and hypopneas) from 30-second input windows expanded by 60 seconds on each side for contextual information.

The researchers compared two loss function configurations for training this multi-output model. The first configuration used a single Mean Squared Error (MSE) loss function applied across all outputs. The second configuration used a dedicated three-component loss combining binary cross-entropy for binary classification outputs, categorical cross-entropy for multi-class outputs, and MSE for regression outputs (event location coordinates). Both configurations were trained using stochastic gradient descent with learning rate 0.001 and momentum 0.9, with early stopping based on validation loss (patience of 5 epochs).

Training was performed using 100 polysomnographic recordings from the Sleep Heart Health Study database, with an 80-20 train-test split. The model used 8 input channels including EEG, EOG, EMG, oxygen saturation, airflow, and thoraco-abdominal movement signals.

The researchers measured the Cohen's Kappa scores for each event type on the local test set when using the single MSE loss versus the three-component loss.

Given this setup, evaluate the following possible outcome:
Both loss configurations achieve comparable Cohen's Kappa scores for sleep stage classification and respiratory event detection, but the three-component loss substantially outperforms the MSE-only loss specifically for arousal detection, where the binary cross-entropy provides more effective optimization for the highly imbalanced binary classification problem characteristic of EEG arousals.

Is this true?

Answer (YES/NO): NO